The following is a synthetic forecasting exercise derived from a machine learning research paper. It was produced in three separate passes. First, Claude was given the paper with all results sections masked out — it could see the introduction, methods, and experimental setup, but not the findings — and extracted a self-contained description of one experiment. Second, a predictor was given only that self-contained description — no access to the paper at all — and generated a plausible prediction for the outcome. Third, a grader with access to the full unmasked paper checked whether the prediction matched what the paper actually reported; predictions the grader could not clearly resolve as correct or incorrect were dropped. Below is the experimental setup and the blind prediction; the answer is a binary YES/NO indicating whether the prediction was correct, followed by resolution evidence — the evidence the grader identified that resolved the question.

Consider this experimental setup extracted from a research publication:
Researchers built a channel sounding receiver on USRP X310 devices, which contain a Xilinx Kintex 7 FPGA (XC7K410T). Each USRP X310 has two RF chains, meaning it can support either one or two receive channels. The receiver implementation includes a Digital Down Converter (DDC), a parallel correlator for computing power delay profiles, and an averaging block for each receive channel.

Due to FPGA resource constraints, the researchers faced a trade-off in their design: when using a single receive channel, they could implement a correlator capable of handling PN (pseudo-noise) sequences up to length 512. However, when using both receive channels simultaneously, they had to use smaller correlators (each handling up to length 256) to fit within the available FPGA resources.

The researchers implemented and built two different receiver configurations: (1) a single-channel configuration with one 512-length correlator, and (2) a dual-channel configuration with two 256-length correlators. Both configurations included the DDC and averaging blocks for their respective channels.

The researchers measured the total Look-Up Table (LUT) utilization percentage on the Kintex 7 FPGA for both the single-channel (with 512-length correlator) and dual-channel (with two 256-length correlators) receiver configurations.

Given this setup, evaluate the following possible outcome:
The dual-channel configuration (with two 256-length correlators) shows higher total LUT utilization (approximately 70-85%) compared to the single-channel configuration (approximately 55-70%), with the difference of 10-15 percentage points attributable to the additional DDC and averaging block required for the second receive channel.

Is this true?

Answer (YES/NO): NO